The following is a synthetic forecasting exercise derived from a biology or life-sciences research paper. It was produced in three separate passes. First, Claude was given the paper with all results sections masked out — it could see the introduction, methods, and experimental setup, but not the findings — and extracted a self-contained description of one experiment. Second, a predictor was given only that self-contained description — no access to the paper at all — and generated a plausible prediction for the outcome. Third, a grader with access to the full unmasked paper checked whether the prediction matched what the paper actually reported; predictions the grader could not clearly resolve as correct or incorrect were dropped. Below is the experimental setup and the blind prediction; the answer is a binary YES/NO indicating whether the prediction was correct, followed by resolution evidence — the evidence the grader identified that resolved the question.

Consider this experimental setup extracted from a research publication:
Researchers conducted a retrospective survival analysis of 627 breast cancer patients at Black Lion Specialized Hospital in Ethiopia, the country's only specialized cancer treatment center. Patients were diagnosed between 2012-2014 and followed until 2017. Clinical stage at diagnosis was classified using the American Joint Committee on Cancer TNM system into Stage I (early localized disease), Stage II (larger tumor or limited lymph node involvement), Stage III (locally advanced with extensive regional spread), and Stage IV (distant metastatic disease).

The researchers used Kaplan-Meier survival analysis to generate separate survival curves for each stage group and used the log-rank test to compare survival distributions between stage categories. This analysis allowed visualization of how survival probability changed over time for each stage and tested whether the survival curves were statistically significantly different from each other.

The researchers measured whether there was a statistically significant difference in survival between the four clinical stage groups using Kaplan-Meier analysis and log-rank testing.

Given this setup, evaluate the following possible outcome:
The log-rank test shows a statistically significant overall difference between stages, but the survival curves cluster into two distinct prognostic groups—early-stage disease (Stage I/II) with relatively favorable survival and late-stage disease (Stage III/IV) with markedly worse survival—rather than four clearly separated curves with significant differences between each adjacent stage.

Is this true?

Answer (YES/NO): YES